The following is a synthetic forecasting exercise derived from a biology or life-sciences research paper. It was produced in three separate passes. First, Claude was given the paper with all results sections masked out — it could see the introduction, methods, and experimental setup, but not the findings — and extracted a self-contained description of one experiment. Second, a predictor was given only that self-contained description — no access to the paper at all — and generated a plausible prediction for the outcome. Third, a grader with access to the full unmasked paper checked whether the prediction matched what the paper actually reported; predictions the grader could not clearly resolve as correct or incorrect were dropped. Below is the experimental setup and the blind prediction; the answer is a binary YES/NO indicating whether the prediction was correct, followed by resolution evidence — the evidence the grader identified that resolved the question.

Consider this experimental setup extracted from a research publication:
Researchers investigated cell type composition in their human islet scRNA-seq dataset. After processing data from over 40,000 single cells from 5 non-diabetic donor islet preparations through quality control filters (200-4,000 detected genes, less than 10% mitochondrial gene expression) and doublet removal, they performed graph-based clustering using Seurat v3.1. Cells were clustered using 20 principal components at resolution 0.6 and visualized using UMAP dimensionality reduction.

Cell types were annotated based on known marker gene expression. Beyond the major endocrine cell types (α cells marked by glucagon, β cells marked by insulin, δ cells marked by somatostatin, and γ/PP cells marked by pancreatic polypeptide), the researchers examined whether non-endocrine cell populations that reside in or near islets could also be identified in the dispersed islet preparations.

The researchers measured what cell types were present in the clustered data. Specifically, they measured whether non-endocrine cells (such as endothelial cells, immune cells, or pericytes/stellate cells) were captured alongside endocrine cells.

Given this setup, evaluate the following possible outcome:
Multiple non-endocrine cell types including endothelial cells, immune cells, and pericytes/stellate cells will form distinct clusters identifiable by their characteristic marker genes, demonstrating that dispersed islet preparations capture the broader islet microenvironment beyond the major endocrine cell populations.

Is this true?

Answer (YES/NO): YES